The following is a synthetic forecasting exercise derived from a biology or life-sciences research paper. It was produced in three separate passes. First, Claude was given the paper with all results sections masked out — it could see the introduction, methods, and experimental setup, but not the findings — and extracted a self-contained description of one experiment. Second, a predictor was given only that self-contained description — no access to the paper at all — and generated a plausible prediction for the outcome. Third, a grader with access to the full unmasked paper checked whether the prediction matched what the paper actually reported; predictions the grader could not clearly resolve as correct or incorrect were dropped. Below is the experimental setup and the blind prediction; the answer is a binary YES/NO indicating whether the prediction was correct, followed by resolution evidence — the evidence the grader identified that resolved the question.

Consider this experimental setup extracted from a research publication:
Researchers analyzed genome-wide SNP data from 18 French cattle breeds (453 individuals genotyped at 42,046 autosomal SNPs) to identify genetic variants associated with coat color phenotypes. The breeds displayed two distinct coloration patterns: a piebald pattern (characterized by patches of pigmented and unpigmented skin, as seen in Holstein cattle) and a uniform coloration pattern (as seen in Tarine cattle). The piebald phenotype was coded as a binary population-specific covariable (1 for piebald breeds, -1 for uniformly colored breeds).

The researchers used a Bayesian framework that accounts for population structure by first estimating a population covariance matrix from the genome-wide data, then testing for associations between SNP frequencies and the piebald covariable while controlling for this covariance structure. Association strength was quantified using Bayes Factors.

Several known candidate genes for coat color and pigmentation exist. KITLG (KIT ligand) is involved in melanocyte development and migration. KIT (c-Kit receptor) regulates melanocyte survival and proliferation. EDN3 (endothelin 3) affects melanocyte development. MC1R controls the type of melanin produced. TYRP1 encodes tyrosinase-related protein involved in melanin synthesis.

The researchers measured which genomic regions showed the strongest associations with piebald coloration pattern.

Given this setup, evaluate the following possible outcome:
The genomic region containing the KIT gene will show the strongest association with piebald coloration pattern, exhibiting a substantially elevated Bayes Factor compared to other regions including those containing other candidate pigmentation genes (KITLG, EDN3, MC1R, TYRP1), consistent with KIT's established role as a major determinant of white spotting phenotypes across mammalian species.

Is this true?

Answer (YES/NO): NO